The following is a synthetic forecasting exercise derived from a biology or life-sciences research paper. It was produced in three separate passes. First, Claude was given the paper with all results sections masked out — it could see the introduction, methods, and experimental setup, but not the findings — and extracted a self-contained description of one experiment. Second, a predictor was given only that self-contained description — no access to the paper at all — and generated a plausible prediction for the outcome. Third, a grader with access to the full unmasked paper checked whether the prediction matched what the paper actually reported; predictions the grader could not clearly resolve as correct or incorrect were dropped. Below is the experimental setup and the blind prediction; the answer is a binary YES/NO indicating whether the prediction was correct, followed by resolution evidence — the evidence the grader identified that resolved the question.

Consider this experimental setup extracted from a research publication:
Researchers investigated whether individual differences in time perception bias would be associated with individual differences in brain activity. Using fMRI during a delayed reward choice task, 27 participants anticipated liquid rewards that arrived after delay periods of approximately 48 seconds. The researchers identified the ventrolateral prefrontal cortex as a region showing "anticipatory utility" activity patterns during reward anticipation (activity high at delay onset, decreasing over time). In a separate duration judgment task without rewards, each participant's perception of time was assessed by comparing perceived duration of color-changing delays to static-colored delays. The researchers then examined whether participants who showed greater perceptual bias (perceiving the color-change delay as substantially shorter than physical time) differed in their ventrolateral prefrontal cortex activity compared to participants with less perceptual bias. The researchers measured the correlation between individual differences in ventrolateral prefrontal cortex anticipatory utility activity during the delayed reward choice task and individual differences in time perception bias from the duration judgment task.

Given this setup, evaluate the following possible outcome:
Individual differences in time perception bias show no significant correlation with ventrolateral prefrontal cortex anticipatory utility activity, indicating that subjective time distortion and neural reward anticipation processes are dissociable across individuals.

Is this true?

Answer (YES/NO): NO